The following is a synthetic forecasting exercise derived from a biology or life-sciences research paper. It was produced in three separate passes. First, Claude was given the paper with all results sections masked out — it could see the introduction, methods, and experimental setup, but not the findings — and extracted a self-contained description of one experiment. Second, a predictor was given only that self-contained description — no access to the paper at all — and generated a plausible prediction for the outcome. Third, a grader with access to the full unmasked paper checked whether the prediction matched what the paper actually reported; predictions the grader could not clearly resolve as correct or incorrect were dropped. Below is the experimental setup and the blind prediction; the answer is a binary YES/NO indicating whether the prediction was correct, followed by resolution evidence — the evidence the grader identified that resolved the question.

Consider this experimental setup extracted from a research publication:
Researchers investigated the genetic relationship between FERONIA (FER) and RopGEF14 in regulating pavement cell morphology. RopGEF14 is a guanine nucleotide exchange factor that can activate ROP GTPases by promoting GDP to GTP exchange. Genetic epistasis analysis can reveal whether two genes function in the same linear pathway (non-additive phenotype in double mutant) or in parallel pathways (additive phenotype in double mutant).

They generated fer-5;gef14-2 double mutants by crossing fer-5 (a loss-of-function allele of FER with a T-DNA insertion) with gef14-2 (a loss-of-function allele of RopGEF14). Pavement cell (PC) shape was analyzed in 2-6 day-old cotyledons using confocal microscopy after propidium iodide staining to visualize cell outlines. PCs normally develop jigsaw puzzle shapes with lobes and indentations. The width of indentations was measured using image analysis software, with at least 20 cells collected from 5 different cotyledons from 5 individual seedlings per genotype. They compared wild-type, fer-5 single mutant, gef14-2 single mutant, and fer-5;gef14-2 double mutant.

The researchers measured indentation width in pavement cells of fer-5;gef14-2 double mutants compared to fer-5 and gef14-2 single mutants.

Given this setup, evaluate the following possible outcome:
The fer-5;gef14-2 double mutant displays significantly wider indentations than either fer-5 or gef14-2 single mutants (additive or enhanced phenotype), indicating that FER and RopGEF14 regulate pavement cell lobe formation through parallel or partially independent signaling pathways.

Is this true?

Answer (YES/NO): NO